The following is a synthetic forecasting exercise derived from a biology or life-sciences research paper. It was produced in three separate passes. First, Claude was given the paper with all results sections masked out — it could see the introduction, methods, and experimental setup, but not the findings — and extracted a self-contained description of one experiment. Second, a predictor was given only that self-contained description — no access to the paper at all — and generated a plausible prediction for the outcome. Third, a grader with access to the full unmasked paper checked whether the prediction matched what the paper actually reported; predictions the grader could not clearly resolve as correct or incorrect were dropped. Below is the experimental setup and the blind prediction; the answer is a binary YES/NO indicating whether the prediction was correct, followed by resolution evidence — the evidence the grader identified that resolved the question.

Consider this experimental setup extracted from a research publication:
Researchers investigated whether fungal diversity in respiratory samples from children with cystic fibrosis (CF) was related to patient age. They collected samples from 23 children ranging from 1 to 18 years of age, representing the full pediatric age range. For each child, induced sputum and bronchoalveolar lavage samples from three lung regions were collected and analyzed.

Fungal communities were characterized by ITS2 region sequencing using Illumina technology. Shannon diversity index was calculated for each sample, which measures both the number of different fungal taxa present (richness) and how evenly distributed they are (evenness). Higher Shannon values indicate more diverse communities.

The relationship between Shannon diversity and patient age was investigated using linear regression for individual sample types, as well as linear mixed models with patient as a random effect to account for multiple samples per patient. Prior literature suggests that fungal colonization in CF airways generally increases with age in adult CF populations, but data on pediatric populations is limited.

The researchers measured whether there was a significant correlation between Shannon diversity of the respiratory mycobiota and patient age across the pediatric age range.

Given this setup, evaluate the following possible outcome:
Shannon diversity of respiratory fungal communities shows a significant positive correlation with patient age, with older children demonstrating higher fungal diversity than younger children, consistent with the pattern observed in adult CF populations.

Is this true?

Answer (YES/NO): NO